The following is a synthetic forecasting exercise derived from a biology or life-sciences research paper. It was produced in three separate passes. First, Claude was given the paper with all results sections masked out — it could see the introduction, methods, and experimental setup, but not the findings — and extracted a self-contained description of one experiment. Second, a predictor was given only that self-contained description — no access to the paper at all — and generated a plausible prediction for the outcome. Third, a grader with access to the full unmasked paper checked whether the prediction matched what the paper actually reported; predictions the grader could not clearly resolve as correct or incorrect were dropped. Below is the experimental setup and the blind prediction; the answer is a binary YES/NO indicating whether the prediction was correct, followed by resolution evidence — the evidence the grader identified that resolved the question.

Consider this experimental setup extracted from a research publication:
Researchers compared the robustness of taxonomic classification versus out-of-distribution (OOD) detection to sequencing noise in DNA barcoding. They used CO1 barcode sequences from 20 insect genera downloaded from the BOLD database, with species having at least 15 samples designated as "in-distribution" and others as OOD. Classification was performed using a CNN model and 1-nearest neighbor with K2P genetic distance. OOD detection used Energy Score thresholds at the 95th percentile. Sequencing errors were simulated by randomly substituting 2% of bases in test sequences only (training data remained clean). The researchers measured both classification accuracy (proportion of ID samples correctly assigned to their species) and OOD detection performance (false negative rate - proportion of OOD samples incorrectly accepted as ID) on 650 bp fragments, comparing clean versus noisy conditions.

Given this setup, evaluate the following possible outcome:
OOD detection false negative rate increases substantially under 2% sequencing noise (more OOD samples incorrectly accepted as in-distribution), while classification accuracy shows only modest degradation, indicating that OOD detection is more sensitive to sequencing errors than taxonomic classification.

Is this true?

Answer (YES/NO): YES